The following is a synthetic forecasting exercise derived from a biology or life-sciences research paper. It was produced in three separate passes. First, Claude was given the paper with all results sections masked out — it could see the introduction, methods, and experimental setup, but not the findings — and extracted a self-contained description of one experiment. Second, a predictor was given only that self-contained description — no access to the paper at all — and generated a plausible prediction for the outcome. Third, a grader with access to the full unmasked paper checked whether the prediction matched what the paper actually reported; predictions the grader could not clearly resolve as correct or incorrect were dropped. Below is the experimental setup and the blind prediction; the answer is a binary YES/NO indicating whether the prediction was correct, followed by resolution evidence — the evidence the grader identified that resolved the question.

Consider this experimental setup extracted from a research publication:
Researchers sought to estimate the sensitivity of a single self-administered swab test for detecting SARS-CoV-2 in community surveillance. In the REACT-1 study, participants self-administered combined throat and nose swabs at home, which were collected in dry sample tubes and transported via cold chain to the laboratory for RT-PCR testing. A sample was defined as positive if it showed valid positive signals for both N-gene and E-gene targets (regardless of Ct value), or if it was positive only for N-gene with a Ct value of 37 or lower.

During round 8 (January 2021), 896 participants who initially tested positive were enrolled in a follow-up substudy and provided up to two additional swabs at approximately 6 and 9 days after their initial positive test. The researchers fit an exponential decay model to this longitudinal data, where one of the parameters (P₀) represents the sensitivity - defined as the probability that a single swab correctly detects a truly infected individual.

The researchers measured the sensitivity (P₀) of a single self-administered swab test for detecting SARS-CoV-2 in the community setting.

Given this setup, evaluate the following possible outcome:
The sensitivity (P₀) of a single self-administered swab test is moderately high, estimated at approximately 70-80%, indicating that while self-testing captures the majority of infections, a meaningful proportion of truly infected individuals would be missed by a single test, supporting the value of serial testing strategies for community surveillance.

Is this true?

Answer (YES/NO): YES